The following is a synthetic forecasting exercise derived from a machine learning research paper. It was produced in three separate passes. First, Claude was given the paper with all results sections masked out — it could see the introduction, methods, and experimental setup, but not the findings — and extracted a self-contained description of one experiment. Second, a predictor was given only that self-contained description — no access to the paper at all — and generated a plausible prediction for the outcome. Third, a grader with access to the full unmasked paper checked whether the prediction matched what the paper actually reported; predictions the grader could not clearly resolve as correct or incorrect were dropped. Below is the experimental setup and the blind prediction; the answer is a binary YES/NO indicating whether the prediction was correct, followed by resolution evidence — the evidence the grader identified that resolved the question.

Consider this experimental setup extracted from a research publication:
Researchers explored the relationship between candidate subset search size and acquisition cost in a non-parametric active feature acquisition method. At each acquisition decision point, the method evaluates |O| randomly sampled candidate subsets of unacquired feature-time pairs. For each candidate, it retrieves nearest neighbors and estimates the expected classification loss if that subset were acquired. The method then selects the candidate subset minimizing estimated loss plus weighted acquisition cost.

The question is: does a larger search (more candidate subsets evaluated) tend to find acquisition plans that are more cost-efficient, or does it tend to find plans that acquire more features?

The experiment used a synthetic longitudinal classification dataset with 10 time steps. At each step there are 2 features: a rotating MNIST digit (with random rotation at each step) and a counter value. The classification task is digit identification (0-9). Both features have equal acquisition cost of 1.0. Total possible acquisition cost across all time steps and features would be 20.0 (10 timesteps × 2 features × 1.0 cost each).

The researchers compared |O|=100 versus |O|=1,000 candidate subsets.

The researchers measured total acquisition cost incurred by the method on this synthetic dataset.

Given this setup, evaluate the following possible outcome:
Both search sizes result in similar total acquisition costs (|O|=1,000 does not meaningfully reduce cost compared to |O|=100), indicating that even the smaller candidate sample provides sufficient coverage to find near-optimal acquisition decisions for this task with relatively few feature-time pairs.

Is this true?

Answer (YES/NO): NO